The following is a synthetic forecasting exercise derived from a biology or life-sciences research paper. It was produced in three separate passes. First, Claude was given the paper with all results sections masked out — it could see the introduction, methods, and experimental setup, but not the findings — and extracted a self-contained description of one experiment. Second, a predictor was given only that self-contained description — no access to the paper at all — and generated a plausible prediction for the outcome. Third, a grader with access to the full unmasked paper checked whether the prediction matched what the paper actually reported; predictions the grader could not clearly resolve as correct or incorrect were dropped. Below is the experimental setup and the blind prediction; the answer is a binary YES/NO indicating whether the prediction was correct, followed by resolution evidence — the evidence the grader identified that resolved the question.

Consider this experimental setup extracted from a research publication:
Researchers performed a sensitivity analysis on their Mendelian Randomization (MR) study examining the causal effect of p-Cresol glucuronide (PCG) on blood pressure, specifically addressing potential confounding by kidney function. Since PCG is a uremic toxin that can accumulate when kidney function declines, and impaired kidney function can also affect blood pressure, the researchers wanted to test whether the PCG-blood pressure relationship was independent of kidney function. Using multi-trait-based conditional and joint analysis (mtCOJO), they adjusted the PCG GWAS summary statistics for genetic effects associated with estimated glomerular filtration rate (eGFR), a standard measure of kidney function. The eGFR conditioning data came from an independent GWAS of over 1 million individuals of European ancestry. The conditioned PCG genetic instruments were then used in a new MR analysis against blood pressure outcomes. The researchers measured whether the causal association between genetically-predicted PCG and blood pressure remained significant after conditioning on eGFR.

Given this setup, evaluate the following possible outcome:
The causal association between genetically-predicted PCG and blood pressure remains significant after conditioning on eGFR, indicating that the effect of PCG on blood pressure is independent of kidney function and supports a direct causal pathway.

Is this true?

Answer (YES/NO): NO